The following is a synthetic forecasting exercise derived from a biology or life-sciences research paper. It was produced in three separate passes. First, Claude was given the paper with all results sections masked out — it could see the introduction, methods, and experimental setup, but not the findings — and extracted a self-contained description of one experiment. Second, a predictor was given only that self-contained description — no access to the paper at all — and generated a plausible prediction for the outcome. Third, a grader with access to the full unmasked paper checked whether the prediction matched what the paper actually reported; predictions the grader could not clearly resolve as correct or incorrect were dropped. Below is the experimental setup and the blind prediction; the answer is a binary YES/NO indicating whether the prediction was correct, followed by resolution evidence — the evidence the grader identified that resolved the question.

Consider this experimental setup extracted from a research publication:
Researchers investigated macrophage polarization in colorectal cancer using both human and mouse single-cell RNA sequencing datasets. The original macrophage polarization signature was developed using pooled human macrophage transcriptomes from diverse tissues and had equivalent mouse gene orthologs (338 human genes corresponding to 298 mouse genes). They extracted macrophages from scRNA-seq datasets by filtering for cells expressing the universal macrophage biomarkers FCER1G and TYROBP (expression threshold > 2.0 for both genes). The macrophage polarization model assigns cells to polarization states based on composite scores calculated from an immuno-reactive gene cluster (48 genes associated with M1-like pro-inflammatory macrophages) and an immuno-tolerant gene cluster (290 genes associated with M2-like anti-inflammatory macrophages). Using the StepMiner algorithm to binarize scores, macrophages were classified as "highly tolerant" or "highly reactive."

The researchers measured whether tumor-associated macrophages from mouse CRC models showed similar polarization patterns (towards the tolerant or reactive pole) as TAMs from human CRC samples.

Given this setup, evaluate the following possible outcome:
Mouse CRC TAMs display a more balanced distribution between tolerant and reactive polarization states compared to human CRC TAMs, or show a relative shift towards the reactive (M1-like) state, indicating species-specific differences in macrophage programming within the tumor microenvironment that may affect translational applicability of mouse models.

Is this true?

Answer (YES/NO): NO